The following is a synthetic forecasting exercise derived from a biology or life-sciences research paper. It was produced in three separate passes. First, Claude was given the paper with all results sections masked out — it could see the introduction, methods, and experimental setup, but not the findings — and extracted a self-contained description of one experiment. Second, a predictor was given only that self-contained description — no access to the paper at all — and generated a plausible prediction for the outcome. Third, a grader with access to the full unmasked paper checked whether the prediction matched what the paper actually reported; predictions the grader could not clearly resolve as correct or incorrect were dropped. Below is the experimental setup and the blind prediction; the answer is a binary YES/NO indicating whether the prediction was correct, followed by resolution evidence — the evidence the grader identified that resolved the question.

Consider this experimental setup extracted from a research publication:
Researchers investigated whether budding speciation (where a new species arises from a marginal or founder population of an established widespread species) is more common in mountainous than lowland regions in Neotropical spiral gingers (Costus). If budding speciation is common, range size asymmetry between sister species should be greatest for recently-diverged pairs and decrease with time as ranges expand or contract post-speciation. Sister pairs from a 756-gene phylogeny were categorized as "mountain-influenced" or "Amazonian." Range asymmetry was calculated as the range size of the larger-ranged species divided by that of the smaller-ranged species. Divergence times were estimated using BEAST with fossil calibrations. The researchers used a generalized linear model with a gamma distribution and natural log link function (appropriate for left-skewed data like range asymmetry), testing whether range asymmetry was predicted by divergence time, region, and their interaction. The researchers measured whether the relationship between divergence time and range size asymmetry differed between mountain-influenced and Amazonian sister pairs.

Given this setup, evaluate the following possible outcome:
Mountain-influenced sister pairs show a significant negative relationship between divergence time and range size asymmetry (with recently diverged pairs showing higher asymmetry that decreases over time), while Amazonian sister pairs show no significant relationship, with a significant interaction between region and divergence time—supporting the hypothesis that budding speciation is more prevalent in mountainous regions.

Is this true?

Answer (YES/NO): NO